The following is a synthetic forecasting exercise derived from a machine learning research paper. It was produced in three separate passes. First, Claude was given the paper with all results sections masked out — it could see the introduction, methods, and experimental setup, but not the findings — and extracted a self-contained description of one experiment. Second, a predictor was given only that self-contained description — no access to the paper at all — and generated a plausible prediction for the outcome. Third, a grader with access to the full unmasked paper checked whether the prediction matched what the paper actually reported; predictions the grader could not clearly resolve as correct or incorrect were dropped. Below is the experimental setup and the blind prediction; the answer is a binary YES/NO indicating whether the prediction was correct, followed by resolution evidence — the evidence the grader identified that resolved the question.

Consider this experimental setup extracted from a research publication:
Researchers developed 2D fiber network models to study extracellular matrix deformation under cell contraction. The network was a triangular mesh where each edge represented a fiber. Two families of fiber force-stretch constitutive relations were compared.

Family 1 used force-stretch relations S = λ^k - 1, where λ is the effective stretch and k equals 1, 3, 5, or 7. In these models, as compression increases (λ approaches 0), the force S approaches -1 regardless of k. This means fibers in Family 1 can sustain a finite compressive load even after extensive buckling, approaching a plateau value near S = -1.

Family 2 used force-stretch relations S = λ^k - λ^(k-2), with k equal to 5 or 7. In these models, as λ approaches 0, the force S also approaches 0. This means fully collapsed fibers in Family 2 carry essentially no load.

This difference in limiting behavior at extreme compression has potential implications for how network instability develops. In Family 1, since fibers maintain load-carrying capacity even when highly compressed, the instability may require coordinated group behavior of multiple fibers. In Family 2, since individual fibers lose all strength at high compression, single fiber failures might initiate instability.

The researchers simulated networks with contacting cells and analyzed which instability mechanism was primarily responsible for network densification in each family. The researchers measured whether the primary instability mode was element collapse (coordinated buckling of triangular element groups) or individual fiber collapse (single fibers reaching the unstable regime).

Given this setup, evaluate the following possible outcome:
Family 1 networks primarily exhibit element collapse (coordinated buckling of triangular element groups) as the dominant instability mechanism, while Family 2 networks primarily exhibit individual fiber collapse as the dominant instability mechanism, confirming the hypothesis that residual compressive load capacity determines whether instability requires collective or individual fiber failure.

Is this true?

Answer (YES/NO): YES